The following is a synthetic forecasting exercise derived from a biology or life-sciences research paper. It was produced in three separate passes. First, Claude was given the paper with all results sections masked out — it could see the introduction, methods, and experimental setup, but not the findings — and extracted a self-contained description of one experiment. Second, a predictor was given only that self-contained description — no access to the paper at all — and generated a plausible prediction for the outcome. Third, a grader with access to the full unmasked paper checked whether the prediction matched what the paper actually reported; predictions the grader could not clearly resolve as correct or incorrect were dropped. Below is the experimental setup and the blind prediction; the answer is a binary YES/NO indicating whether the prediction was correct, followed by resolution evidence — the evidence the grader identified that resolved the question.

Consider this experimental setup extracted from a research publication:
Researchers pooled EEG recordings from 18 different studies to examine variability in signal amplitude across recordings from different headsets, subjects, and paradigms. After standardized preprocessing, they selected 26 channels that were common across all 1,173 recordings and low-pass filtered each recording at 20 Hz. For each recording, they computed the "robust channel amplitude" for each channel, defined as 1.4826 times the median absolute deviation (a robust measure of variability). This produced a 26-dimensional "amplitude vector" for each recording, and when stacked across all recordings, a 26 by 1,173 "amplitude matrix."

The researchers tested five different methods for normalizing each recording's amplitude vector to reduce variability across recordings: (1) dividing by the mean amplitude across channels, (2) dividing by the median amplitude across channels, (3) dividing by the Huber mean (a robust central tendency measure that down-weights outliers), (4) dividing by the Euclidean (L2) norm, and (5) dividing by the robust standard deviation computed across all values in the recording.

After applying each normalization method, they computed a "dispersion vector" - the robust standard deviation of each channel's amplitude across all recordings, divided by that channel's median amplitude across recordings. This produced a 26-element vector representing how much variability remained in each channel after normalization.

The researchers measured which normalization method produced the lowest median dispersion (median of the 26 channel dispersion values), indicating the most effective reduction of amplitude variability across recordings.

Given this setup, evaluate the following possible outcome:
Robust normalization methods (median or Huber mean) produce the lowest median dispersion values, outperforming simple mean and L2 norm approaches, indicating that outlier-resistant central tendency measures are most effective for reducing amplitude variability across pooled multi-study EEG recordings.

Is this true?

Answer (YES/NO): NO